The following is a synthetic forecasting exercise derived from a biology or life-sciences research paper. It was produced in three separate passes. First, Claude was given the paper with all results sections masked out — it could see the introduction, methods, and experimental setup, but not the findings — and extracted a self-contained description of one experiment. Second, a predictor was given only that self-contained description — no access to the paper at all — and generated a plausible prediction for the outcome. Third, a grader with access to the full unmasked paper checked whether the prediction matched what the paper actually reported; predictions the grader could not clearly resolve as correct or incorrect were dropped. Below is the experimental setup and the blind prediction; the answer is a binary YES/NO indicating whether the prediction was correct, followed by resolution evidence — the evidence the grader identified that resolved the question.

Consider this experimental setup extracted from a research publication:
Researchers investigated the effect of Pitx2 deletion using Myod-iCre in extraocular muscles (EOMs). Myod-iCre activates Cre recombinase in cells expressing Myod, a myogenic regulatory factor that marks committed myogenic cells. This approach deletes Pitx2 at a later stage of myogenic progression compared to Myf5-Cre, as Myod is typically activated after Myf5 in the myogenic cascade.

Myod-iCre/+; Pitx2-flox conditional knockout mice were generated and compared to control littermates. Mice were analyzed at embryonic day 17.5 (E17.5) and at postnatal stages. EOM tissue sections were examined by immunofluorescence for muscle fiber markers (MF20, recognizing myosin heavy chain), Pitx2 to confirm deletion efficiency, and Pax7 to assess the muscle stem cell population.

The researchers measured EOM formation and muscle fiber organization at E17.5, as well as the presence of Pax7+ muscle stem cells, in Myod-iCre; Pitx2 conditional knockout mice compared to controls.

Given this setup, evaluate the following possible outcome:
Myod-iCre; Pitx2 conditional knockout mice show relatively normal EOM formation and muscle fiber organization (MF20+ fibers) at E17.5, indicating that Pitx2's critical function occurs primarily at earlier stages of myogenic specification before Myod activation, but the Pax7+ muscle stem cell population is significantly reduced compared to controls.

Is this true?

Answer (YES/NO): NO